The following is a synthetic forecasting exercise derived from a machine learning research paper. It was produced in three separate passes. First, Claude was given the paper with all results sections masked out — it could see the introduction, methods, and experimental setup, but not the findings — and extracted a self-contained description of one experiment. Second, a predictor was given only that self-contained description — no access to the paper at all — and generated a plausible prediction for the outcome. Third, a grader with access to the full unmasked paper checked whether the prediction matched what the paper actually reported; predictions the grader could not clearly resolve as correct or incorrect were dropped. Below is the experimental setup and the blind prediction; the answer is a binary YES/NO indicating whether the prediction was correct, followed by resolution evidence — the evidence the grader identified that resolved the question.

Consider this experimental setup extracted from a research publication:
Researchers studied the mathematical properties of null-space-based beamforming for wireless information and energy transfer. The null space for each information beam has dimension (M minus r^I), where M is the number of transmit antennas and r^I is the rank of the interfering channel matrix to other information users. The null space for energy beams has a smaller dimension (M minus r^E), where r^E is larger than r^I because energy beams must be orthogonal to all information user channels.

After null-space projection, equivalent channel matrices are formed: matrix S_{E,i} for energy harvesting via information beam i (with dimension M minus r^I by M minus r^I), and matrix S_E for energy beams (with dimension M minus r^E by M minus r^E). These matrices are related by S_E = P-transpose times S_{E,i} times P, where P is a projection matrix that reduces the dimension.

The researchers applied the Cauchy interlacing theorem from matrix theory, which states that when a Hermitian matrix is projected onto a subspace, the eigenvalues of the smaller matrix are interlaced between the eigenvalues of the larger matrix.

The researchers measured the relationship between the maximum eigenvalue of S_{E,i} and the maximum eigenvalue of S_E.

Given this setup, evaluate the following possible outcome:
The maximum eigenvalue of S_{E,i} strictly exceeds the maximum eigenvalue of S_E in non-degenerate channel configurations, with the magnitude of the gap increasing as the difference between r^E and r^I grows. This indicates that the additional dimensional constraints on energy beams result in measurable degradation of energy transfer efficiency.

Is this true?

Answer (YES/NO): NO